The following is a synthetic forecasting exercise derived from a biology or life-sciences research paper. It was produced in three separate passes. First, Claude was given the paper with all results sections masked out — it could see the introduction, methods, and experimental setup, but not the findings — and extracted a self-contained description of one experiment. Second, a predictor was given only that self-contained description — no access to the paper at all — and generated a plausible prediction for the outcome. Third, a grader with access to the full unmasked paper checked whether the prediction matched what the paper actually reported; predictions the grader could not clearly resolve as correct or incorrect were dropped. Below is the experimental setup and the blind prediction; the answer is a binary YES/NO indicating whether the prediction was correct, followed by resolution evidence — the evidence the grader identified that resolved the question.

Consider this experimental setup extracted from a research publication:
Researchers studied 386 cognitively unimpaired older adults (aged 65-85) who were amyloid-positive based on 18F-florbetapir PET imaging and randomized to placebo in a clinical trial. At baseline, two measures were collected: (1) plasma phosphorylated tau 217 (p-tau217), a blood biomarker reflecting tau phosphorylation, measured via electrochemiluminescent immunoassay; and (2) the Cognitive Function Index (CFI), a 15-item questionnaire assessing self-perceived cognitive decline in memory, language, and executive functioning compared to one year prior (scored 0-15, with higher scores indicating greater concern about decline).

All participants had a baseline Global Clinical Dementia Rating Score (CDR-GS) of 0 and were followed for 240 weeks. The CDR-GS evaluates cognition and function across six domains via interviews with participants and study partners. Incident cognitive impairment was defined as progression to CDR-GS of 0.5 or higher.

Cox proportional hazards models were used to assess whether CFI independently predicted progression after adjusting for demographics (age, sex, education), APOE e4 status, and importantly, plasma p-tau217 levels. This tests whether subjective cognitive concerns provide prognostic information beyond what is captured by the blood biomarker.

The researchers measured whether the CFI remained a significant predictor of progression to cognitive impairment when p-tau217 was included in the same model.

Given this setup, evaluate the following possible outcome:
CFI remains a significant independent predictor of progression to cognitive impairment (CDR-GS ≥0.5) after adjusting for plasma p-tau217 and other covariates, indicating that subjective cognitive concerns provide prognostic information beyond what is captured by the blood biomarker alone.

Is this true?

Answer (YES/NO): YES